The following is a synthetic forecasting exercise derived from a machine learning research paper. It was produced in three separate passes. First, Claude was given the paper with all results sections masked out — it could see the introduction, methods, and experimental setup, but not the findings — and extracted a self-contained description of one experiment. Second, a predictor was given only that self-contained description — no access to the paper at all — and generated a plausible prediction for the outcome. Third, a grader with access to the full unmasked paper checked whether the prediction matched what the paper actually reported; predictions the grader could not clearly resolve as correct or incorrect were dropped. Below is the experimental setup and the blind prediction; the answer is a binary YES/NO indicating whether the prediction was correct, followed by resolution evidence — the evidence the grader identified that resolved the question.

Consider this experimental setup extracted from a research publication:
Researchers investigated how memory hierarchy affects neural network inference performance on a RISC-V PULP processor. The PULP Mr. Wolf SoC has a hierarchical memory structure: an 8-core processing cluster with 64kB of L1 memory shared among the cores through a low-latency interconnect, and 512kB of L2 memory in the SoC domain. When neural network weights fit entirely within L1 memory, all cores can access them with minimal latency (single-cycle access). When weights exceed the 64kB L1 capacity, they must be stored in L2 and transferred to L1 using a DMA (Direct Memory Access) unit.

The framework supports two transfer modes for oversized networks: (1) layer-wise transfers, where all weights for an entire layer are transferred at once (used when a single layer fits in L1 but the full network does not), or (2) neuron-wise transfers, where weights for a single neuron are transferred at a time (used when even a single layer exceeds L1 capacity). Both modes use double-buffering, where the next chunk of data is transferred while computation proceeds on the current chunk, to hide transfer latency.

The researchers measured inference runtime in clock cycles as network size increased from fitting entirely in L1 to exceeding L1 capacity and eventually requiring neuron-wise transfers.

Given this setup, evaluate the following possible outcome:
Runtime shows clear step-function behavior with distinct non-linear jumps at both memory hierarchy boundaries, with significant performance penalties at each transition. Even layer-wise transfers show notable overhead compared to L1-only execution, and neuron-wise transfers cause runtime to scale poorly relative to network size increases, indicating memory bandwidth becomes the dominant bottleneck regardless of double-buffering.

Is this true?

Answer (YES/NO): NO